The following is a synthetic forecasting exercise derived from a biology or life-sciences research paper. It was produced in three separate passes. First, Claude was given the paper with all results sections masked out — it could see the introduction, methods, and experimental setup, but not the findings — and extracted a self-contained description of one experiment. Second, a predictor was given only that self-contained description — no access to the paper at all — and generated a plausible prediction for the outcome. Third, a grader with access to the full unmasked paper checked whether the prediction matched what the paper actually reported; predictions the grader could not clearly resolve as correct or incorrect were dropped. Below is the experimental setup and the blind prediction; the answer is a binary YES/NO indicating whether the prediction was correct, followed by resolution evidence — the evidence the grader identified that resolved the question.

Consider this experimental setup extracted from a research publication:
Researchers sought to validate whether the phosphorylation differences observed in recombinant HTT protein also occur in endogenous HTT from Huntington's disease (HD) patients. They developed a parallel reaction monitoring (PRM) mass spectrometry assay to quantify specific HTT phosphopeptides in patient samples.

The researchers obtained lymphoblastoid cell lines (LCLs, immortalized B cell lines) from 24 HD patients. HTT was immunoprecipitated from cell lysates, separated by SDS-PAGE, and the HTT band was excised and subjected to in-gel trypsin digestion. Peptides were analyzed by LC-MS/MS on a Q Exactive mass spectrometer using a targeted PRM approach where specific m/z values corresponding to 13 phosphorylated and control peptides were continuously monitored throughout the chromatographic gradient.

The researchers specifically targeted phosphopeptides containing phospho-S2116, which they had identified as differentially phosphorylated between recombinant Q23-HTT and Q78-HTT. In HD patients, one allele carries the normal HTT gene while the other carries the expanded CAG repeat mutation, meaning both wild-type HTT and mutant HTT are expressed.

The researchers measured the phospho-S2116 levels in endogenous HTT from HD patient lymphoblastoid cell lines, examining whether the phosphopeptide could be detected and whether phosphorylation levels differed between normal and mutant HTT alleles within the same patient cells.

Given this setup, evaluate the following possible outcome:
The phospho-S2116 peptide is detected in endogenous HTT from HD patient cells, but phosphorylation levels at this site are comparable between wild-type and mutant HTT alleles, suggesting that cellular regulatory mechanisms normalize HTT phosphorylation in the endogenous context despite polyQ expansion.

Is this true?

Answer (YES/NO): NO